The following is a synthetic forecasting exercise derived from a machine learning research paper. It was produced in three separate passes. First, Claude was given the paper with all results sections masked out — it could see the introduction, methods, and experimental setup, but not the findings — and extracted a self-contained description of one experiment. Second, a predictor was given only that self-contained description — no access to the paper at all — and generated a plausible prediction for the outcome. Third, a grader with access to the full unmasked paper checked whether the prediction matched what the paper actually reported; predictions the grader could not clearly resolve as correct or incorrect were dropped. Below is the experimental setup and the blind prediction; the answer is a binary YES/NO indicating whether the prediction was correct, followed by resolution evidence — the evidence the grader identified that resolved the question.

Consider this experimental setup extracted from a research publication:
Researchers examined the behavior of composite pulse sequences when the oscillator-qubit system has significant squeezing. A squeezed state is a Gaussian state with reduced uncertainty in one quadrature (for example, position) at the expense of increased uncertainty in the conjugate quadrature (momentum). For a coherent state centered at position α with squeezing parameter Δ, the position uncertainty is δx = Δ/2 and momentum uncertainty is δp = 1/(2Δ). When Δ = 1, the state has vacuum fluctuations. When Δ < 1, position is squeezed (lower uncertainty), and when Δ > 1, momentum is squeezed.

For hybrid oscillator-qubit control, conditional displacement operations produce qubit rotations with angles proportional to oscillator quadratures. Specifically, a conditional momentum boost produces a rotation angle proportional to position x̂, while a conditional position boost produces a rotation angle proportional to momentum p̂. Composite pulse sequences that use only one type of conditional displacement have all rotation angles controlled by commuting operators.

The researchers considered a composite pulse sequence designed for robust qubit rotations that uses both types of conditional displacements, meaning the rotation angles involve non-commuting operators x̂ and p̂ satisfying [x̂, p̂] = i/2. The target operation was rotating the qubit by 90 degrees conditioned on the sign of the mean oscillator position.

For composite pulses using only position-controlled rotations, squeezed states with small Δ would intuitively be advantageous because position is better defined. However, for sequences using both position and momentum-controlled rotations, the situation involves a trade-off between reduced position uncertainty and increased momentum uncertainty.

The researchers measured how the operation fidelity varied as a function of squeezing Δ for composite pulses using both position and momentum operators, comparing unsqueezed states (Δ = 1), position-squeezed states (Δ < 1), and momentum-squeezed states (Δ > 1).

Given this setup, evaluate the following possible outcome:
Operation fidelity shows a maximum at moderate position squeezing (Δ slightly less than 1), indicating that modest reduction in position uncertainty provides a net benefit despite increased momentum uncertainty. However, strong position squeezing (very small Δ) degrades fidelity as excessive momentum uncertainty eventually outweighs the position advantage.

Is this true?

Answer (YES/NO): NO